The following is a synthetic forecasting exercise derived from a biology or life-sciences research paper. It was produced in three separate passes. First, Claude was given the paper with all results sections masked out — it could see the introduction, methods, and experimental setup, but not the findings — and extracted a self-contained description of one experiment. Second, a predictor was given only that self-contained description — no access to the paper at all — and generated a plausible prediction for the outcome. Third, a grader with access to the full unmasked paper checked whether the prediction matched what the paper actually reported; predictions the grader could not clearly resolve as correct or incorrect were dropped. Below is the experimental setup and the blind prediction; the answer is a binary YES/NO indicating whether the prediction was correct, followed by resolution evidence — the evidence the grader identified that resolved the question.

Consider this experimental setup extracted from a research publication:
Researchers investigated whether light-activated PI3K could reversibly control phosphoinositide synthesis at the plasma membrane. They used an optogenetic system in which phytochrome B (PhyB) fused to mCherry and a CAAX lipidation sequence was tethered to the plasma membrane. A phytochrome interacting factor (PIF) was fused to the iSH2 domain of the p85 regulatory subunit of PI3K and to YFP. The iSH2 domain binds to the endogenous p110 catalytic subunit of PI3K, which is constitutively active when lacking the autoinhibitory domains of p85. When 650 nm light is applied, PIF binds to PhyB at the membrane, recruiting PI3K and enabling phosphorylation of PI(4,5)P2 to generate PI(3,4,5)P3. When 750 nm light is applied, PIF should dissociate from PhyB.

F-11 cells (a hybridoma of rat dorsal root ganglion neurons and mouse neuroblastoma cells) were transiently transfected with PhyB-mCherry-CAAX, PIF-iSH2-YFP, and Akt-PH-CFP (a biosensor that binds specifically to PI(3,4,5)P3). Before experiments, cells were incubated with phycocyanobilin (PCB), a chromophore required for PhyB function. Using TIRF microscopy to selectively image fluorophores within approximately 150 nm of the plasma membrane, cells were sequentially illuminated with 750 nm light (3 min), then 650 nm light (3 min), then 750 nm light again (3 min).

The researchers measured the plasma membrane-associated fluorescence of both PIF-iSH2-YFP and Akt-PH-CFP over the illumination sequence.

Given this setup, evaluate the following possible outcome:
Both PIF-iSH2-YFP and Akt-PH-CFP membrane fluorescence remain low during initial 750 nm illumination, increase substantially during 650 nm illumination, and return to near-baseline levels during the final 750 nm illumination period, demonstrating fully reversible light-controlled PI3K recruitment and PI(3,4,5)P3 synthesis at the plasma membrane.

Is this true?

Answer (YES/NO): YES